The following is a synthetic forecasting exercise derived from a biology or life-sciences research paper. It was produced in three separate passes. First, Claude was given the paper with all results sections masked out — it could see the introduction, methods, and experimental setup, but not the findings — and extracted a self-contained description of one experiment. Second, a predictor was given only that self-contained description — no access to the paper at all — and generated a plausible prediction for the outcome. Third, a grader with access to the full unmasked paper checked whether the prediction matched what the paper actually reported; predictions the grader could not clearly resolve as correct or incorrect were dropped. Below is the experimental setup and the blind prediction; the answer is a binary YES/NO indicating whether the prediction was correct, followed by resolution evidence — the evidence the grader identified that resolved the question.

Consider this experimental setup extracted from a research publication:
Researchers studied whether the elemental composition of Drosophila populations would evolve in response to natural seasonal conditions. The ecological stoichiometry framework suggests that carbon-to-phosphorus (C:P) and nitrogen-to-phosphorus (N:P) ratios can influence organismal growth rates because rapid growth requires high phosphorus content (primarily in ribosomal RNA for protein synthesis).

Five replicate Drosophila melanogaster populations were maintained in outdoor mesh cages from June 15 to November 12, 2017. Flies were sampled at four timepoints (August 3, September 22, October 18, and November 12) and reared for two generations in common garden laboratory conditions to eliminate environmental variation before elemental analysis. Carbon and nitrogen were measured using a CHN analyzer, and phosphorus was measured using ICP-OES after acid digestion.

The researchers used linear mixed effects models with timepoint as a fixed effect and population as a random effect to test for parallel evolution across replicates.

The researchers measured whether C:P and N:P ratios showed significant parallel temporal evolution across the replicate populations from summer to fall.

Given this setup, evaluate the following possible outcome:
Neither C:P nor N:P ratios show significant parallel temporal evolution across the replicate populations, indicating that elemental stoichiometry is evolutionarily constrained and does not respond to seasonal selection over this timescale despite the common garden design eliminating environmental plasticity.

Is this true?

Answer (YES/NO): NO